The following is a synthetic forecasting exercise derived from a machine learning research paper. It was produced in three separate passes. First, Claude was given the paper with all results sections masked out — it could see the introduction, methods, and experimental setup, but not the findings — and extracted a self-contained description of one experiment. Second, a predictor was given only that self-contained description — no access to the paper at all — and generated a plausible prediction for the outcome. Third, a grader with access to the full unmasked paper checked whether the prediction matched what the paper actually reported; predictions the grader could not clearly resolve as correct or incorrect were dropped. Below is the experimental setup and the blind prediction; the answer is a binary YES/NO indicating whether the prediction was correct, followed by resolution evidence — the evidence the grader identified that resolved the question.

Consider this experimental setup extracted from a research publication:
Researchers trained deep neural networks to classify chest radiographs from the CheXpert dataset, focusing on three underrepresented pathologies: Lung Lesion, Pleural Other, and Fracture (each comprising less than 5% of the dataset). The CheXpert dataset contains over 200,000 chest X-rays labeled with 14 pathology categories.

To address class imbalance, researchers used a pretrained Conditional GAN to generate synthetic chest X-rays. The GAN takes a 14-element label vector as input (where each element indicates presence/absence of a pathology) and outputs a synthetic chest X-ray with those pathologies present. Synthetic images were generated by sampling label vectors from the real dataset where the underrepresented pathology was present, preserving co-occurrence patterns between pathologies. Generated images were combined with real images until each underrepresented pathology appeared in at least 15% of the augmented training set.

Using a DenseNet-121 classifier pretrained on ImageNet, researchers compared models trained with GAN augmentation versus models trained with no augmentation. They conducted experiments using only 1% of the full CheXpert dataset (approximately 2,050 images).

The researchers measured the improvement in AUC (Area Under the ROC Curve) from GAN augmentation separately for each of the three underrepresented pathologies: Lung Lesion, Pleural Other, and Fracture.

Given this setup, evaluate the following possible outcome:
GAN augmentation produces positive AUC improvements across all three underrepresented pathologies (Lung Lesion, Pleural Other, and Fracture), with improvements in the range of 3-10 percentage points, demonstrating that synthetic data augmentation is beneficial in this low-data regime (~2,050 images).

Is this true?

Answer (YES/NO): NO